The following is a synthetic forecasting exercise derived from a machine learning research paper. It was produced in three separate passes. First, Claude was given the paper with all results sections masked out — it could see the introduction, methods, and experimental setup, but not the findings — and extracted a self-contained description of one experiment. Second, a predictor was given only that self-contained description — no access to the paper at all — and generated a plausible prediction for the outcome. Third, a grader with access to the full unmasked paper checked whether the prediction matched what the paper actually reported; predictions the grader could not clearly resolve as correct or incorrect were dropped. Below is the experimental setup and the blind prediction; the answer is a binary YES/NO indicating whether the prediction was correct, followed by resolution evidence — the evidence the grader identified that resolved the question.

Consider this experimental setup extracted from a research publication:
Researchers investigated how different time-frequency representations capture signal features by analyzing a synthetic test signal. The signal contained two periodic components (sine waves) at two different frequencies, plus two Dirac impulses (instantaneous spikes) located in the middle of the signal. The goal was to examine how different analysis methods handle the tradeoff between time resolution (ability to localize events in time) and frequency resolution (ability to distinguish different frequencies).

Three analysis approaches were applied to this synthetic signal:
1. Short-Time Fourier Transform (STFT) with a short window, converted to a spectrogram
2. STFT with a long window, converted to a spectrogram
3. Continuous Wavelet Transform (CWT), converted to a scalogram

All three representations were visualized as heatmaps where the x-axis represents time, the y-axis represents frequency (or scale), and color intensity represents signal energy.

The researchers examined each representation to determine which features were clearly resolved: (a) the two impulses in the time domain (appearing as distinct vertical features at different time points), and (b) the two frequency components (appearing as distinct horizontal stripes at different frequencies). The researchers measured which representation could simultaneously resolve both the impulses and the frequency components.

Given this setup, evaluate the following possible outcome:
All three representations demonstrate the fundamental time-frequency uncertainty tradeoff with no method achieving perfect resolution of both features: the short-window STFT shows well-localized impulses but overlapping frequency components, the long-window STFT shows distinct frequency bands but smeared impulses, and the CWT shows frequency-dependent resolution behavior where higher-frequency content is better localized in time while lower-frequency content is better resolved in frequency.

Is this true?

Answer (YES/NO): NO